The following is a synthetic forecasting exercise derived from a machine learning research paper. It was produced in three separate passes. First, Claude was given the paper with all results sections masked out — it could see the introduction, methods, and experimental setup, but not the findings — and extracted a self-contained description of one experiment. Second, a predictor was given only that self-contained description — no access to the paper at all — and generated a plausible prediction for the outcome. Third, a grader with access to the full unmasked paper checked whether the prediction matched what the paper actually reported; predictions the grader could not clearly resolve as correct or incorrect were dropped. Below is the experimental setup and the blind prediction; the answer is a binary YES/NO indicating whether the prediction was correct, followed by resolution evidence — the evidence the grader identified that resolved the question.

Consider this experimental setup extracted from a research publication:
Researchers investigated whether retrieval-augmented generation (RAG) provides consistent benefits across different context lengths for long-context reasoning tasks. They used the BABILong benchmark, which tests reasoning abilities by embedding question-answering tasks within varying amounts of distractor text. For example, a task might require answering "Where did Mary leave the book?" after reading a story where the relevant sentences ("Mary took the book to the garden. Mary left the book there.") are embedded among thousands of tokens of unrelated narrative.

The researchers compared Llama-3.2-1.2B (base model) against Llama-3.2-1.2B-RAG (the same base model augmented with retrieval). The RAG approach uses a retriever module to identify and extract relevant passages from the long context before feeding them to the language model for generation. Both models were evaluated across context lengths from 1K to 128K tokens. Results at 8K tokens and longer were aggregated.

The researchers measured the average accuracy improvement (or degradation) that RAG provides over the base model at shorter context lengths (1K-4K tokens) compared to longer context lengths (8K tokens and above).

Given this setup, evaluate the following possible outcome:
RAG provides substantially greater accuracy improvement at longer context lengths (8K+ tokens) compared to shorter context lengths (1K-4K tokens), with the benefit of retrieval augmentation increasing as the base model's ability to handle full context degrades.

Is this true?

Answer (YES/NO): YES